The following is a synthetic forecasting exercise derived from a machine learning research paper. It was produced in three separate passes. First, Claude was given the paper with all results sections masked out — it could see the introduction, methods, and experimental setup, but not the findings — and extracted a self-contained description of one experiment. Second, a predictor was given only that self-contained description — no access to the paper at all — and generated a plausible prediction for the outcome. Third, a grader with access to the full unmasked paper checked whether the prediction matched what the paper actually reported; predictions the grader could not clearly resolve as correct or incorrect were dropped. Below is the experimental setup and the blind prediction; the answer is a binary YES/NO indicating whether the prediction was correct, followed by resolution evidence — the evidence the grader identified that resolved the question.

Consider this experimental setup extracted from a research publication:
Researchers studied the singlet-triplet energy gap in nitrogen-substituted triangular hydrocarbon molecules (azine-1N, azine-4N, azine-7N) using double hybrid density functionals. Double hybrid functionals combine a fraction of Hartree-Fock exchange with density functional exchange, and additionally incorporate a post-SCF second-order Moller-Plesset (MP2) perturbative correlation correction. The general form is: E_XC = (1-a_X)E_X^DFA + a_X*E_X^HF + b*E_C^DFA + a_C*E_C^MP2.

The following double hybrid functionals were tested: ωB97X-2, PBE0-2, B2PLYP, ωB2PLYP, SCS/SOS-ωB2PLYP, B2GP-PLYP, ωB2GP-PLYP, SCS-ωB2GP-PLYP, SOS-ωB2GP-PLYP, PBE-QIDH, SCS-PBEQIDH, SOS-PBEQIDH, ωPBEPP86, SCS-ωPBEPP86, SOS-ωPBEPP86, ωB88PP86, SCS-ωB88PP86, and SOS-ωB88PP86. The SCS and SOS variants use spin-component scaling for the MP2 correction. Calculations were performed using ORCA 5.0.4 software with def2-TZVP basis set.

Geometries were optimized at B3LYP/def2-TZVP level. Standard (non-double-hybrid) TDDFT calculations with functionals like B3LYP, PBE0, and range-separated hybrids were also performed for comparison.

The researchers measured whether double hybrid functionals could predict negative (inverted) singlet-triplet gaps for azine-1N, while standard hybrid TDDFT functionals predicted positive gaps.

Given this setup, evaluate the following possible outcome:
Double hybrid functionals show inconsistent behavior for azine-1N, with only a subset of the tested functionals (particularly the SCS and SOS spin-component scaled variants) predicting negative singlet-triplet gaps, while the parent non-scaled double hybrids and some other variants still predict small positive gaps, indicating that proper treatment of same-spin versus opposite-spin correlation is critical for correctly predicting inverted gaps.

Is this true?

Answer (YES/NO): NO